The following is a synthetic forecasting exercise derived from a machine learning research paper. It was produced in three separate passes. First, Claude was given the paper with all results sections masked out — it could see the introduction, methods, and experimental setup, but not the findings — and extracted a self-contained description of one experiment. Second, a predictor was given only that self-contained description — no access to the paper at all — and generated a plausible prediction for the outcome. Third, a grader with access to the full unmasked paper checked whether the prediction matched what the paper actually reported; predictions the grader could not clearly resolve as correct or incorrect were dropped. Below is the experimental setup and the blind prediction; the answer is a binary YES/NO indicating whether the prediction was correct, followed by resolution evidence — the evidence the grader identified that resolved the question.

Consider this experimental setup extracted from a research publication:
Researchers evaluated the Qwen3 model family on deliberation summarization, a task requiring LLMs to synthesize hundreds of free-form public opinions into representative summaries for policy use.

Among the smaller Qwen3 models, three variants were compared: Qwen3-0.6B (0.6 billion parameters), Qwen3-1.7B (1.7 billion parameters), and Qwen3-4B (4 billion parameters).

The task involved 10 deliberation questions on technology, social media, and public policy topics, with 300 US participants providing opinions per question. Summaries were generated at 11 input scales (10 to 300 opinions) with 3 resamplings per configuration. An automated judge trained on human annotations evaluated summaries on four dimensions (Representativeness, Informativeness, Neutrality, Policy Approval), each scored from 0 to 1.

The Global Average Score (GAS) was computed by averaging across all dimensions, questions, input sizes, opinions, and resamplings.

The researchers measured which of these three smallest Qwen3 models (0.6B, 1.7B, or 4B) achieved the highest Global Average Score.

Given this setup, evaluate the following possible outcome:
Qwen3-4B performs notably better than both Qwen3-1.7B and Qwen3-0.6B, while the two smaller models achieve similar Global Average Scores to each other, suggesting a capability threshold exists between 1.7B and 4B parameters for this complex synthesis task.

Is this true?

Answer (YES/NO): NO